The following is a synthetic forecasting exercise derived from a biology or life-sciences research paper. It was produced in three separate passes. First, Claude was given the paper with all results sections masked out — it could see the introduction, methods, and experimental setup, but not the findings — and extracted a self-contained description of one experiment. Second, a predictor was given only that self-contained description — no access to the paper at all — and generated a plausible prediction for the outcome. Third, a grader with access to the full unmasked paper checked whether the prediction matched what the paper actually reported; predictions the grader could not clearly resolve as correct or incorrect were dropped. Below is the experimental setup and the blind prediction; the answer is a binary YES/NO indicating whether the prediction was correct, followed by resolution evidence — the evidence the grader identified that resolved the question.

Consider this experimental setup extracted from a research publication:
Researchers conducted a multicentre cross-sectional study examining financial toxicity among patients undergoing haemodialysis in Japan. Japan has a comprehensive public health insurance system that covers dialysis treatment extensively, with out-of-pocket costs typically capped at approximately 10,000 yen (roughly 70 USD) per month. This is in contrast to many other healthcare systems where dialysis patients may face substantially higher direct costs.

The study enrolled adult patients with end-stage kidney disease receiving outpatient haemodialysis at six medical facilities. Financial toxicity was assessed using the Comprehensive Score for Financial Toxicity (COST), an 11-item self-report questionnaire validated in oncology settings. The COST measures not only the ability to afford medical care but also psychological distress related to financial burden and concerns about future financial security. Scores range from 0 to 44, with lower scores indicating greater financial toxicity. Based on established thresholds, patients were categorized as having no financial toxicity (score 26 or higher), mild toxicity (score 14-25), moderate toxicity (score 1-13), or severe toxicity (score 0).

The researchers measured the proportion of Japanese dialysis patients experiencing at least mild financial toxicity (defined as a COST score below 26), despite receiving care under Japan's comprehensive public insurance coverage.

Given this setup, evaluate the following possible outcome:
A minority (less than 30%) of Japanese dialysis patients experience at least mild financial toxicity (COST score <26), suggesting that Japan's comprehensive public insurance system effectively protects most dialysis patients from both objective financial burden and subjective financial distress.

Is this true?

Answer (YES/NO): NO